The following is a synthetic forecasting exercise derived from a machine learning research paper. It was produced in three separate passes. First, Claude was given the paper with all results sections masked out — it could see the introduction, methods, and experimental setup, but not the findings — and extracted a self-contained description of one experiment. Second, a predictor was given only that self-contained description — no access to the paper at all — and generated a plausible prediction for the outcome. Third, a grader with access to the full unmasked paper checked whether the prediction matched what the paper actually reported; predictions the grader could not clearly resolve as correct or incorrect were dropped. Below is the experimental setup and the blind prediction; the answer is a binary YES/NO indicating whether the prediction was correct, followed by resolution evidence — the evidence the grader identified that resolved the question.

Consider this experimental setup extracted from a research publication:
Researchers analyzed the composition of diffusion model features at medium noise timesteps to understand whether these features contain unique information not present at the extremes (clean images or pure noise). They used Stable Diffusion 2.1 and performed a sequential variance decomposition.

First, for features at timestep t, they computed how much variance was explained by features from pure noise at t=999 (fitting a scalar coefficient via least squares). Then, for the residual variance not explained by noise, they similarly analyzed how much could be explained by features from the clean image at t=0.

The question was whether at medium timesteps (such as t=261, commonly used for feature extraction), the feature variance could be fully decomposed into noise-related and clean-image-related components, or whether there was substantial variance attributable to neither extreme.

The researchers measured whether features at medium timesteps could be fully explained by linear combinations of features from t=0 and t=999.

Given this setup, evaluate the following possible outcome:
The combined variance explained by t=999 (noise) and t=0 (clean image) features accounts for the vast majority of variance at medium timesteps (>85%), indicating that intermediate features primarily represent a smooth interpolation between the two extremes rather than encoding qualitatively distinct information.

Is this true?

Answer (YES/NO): NO